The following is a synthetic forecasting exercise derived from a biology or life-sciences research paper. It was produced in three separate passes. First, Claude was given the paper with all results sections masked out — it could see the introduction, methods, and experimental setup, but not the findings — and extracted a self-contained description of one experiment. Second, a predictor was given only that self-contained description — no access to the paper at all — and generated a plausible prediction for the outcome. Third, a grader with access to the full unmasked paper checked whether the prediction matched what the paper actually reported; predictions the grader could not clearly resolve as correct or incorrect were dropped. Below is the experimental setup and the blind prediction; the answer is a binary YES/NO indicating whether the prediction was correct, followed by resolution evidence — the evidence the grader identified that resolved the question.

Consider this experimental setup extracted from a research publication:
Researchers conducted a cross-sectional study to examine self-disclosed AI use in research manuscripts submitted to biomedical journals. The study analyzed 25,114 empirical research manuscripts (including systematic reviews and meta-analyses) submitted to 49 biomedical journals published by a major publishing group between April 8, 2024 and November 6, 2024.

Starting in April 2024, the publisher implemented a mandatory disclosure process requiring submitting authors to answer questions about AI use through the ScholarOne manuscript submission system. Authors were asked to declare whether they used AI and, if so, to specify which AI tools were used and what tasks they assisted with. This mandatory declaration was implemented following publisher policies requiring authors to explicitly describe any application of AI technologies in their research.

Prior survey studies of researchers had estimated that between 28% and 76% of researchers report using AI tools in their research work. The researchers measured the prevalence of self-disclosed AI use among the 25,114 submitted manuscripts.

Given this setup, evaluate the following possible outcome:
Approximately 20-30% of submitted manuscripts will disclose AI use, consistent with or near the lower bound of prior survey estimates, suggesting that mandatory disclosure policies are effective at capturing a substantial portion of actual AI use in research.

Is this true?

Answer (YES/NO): NO